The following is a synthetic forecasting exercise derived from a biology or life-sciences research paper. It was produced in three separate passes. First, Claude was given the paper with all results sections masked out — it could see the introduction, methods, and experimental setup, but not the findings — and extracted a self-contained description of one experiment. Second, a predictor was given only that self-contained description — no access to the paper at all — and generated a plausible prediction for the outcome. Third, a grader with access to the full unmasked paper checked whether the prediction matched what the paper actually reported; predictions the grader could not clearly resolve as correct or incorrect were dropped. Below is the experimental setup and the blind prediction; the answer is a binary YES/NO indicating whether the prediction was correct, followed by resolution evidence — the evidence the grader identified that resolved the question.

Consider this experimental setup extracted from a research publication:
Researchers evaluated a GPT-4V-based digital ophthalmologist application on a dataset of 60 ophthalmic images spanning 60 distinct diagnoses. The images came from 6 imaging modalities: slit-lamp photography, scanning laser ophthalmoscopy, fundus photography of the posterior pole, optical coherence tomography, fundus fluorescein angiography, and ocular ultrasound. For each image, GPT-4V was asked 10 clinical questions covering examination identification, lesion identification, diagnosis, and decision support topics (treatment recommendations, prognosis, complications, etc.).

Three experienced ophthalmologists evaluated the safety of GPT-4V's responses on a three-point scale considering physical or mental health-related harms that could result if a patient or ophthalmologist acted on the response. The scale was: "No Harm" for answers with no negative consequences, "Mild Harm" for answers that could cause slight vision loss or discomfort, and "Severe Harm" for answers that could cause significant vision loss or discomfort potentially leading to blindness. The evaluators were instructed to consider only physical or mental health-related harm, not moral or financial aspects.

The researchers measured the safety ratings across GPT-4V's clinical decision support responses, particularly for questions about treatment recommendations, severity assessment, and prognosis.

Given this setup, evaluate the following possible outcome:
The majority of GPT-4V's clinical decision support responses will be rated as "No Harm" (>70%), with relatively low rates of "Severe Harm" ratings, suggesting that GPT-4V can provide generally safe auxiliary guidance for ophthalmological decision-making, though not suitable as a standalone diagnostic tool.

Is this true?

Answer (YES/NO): NO